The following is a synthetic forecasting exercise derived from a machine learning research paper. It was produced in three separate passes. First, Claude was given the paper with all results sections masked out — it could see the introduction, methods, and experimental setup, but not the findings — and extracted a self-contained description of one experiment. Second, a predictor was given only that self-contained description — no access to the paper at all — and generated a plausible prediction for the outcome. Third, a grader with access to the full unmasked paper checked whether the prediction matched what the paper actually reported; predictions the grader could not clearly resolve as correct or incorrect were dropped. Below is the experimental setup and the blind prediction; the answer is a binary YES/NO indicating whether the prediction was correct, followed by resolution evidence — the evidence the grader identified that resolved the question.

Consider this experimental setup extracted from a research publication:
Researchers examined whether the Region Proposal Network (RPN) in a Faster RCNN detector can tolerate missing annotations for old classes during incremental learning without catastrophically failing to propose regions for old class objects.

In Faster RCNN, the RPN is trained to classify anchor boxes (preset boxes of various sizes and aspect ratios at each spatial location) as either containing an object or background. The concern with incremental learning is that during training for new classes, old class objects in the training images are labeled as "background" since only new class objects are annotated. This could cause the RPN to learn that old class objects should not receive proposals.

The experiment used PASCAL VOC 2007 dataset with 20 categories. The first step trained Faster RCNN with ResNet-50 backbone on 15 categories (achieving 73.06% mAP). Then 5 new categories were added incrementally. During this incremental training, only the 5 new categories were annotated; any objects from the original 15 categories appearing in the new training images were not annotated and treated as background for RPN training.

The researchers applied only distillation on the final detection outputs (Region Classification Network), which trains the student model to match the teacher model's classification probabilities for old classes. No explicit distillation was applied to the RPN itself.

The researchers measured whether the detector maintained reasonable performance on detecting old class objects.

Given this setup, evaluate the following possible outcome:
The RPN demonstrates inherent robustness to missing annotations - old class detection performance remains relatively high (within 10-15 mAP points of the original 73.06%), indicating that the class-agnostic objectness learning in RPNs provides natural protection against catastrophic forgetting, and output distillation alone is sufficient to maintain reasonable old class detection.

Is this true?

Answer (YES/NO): YES